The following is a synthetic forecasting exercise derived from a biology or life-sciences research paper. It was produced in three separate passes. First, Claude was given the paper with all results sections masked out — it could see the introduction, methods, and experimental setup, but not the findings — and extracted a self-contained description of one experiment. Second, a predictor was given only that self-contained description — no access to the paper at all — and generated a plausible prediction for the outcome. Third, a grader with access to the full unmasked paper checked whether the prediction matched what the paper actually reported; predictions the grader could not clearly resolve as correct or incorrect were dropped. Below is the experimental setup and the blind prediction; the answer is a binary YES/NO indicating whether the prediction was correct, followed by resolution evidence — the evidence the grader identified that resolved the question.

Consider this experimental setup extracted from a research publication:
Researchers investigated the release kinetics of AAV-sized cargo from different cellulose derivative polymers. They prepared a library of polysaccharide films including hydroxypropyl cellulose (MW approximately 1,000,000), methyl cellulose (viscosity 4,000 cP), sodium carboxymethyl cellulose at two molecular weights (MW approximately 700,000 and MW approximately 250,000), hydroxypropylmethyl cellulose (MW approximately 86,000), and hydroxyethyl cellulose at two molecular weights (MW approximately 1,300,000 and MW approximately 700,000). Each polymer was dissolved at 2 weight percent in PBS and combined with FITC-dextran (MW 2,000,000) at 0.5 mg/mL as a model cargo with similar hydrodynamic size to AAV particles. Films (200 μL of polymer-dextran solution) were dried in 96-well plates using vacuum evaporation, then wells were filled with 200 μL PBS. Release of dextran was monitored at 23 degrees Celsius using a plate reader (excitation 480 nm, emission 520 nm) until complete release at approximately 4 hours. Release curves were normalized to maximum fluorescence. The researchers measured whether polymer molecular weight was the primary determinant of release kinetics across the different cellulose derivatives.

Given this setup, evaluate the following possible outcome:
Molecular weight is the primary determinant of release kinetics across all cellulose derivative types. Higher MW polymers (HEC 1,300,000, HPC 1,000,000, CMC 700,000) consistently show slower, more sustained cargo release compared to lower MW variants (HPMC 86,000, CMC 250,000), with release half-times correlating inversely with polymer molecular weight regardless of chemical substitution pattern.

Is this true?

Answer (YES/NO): NO